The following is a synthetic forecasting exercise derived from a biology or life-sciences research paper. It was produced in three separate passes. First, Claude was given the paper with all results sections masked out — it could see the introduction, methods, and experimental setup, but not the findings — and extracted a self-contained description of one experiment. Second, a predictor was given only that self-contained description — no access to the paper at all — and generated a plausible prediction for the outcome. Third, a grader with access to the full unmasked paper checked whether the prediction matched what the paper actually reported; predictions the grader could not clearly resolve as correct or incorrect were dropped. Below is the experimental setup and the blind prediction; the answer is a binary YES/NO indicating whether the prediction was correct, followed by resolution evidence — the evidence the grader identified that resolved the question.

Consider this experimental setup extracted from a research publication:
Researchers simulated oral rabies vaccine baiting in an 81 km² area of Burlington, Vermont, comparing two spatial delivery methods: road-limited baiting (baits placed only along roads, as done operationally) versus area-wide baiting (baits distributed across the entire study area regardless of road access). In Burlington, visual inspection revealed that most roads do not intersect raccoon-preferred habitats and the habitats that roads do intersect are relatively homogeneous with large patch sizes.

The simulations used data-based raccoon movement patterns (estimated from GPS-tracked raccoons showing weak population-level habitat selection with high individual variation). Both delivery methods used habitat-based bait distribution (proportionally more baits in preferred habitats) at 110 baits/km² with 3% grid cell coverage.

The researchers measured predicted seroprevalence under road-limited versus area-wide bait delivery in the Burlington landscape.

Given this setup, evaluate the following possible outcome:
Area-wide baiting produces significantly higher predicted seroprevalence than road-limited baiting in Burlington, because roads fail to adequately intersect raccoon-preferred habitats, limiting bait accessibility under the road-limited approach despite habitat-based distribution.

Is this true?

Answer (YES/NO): YES